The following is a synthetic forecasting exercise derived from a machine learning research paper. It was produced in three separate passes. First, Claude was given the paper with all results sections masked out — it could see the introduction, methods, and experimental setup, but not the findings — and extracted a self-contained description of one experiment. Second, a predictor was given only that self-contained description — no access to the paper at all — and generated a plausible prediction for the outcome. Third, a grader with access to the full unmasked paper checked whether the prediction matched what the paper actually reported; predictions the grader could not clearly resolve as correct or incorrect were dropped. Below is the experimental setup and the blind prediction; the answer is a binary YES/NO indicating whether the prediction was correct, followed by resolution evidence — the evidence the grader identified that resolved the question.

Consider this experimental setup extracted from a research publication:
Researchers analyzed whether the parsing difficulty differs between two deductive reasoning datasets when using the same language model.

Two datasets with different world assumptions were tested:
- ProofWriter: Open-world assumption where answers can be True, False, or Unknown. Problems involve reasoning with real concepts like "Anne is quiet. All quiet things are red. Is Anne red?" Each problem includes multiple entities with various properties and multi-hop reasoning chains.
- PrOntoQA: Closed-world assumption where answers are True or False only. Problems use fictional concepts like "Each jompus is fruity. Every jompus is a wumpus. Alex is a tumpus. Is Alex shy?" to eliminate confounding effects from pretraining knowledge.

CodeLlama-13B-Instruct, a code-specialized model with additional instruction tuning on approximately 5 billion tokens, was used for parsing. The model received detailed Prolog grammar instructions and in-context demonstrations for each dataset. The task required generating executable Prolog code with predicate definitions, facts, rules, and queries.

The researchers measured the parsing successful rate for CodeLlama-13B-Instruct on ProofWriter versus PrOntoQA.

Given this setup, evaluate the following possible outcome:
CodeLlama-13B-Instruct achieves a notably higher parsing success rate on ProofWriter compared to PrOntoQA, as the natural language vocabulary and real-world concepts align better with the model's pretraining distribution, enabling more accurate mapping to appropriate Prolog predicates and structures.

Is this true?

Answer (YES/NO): NO